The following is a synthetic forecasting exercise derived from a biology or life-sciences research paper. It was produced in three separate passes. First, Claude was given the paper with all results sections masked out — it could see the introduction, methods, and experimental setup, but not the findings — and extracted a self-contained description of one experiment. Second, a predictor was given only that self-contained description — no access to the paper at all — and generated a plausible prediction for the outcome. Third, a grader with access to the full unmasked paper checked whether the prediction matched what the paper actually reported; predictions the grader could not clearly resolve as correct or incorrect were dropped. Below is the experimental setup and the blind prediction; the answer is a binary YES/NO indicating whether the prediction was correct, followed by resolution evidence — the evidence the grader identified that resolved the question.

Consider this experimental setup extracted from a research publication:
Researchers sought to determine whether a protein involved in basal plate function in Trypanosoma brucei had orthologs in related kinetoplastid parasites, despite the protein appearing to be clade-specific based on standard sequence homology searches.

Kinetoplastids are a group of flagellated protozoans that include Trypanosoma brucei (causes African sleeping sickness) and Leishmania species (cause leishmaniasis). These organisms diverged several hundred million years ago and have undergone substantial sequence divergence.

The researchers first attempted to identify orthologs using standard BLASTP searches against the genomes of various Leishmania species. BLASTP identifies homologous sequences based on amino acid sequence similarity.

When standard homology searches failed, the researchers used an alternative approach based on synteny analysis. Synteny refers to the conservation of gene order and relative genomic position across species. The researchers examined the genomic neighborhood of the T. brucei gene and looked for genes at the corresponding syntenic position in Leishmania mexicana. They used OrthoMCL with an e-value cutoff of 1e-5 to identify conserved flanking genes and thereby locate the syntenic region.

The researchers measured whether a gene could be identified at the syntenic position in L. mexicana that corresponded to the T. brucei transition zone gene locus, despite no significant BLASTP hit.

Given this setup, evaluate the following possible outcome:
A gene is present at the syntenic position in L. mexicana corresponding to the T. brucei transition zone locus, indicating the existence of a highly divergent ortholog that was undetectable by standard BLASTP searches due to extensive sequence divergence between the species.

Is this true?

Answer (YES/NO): YES